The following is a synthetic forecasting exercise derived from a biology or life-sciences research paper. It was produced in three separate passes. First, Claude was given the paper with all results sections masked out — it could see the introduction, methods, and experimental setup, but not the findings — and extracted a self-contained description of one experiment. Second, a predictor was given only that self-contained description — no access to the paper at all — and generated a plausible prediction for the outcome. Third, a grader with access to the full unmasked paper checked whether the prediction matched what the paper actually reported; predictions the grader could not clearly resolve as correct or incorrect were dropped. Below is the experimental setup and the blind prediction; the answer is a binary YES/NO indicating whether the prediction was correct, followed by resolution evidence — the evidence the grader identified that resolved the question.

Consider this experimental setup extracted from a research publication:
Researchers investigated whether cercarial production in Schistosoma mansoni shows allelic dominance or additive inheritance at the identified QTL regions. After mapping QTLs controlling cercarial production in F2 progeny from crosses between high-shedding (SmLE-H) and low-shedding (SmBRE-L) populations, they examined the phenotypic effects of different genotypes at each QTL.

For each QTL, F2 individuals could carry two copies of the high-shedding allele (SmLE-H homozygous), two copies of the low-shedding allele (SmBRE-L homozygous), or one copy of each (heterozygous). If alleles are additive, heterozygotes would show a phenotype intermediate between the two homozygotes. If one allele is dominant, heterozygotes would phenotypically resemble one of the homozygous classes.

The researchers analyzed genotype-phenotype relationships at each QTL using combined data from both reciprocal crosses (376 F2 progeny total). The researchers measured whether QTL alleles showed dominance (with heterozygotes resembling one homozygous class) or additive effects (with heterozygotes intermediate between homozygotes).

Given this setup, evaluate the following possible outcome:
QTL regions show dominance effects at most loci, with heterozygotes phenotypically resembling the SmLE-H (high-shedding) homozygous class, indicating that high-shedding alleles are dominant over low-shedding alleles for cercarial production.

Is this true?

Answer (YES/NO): NO